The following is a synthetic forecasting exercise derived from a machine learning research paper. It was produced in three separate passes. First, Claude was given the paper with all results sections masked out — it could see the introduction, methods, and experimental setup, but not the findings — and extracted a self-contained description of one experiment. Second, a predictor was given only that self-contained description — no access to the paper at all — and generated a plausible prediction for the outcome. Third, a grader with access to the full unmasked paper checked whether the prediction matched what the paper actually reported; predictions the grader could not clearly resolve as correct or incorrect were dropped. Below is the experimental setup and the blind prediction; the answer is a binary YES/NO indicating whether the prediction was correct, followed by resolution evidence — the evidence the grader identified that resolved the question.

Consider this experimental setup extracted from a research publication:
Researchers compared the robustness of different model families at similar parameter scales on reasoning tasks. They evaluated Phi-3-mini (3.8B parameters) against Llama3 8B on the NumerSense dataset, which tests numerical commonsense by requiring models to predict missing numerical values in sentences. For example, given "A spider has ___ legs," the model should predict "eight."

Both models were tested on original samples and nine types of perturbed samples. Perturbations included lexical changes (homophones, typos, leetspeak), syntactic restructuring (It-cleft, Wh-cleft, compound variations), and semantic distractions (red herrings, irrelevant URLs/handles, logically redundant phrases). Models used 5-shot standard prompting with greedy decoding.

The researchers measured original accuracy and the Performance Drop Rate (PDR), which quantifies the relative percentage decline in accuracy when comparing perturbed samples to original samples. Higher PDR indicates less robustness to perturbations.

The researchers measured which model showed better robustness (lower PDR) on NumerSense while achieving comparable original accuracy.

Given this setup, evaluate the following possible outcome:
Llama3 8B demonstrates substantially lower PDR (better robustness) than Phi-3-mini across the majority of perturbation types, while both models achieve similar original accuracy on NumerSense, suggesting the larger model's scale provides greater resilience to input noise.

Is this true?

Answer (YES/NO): YES